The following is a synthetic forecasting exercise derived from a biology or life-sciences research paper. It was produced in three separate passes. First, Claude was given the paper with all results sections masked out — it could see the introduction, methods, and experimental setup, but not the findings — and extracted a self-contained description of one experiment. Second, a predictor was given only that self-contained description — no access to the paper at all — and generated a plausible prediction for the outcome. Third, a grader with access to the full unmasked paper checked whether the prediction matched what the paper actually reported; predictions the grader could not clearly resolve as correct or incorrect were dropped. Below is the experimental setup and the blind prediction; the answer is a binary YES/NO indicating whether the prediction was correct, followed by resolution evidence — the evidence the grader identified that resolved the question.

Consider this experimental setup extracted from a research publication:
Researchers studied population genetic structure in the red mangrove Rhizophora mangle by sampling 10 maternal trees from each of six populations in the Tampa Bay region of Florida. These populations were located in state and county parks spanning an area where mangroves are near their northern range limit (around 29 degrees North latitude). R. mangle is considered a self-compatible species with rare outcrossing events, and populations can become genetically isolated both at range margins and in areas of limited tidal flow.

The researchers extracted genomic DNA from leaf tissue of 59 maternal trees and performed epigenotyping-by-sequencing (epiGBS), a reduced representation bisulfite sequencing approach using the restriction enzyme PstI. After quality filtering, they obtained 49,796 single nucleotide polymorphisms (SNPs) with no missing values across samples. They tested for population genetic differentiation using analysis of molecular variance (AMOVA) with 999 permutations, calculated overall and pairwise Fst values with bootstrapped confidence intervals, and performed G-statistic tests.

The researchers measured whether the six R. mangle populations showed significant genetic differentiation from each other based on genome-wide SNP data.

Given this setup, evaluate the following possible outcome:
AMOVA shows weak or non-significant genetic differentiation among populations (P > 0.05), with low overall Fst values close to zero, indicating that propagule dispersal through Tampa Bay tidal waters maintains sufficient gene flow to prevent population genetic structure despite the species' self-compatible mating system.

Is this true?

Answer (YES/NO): NO